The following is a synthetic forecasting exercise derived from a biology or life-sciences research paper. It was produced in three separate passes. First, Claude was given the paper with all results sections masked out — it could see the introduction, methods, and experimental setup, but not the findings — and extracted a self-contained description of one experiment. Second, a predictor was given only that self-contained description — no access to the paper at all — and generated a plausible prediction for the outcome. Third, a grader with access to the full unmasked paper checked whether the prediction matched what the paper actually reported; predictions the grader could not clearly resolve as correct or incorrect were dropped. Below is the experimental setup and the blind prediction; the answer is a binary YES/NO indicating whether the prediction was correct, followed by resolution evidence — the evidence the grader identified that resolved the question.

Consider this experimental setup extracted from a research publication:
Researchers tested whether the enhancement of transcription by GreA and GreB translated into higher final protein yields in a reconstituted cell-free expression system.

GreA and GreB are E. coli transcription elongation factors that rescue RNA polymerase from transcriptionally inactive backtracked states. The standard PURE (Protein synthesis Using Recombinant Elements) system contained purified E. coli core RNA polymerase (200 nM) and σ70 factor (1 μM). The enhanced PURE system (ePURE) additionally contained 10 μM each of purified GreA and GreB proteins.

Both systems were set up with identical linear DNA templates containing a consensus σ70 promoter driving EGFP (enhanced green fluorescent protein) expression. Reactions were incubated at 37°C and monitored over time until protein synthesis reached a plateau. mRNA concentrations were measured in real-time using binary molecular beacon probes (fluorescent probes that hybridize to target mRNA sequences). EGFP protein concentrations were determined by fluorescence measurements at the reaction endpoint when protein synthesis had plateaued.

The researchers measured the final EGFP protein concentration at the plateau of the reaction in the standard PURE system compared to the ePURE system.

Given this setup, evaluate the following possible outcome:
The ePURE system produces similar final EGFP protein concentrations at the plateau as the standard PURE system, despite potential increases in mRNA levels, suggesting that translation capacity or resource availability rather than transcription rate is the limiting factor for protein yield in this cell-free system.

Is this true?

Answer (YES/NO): NO